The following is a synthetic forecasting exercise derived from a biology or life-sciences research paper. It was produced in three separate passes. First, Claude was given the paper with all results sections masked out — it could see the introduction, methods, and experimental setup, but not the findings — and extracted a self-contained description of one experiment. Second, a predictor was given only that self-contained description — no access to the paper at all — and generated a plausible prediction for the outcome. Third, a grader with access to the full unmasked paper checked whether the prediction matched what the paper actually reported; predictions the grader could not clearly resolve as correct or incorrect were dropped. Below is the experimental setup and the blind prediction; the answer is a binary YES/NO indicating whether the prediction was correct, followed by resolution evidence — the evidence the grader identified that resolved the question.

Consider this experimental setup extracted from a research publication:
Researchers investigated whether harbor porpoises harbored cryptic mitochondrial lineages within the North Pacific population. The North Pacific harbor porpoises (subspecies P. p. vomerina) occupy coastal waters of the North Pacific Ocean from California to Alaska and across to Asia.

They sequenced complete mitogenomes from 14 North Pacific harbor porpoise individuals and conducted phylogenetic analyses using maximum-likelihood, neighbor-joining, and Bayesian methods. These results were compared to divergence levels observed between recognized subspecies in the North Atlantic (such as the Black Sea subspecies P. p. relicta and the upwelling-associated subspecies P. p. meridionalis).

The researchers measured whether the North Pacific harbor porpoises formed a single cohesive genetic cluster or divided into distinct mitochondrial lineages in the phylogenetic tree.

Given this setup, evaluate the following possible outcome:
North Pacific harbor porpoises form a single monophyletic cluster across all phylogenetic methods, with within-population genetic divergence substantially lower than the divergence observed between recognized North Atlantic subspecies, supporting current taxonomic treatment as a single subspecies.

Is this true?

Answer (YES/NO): NO